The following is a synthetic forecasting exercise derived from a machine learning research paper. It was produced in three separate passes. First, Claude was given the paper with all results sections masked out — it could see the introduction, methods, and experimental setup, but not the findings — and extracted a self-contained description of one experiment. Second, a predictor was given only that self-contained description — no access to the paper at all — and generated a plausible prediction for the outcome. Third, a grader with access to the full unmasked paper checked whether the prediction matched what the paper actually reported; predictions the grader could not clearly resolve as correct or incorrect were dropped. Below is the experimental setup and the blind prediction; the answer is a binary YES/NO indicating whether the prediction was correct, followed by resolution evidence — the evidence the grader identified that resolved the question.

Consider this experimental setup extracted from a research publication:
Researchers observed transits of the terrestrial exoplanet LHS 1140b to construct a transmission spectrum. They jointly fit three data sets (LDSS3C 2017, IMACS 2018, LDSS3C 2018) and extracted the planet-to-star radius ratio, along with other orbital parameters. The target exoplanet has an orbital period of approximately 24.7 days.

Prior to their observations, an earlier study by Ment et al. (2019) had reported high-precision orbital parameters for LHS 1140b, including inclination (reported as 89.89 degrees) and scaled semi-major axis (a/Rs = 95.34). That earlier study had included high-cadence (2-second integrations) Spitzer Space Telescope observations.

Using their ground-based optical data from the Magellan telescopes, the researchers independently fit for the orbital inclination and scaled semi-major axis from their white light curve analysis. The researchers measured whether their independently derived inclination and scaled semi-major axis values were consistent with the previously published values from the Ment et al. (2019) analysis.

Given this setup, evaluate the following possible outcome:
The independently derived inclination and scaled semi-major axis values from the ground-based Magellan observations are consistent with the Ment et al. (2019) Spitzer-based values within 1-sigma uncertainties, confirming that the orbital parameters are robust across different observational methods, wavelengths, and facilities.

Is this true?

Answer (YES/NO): NO